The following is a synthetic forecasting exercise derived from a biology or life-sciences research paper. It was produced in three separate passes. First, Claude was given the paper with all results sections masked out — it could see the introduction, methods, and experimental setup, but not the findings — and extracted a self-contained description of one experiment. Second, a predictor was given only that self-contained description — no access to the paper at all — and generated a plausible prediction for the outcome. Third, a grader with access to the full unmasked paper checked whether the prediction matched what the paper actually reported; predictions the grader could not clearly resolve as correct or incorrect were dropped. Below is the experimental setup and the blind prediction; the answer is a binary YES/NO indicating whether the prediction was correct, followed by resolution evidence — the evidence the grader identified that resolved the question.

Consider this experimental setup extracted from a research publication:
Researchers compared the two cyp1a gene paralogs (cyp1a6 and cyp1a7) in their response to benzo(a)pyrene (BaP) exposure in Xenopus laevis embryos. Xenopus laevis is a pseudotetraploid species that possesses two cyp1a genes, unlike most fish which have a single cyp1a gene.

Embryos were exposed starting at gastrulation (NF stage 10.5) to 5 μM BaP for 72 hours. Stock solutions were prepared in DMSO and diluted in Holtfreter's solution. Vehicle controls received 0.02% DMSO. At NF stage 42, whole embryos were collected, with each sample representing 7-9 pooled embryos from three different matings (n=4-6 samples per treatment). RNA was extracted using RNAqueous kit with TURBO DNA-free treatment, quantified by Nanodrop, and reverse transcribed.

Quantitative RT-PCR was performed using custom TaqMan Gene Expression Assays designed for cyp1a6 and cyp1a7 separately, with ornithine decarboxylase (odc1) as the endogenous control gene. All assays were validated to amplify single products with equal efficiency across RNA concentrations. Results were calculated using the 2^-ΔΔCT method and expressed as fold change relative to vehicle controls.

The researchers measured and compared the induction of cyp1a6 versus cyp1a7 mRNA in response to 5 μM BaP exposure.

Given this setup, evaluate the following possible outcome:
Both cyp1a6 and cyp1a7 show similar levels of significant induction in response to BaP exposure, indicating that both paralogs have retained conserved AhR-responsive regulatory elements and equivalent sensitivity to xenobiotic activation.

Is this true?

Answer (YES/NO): NO